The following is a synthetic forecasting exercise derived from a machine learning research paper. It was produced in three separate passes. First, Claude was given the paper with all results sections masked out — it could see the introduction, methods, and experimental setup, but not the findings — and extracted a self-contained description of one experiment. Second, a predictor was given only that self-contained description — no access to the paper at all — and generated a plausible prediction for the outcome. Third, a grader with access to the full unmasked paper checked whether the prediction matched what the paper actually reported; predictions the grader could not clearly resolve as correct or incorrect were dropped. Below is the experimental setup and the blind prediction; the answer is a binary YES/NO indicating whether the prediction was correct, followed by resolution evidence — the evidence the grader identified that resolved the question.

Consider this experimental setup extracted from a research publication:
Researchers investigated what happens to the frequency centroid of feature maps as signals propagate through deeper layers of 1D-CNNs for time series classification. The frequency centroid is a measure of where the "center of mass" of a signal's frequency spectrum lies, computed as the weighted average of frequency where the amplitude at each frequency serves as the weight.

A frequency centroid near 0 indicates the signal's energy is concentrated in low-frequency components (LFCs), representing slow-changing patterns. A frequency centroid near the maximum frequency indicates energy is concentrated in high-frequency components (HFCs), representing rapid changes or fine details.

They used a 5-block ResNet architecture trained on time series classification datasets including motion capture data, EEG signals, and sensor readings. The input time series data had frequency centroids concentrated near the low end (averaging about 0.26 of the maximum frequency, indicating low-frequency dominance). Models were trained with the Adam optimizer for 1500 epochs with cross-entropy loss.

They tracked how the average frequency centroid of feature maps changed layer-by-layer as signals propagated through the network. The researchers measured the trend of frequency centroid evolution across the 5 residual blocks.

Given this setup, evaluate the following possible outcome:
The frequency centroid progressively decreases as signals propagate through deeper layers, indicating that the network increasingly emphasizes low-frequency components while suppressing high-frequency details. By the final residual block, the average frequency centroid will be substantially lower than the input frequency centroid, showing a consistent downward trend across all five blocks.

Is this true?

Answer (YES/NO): NO